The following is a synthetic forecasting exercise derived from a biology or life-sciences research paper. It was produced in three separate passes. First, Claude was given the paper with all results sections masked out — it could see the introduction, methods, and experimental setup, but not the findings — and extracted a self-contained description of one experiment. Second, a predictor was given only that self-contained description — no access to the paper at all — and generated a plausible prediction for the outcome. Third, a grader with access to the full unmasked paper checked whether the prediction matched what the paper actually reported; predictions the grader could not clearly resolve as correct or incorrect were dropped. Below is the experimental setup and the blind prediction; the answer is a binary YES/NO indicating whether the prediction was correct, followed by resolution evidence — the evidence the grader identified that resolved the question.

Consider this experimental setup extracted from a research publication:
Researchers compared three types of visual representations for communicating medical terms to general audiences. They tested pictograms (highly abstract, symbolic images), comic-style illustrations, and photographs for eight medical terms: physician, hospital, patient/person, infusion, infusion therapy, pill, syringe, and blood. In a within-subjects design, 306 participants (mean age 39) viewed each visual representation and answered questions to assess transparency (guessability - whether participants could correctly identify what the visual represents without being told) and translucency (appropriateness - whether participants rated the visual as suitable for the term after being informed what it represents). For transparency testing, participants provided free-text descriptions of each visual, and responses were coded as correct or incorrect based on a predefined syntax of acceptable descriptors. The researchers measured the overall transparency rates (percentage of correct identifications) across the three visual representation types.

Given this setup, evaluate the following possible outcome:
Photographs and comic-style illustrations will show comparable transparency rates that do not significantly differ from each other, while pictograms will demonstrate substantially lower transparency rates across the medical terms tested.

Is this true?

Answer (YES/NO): NO